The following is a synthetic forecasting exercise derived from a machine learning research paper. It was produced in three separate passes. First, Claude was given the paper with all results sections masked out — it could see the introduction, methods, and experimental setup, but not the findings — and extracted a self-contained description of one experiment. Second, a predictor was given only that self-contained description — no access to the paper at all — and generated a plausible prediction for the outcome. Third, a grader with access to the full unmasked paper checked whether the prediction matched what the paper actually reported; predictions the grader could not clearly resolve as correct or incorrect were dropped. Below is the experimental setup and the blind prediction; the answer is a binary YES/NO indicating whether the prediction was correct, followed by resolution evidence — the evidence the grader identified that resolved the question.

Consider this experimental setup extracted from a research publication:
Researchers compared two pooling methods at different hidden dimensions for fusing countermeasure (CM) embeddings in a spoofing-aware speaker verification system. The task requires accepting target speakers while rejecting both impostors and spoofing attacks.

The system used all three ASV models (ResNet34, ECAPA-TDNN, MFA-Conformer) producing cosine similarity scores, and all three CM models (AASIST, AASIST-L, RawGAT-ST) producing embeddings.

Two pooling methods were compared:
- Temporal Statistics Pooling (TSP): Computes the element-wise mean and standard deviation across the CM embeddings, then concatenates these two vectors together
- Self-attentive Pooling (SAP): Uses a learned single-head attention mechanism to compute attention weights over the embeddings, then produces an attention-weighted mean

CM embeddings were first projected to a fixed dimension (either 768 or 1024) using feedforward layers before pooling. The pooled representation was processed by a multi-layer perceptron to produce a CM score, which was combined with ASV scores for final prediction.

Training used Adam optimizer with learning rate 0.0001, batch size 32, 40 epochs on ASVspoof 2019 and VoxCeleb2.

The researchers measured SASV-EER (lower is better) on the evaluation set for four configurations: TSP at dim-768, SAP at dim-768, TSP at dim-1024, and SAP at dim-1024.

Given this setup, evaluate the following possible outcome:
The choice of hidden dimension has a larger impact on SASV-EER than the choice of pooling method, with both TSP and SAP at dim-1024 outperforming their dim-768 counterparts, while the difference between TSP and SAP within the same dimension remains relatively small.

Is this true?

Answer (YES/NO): NO